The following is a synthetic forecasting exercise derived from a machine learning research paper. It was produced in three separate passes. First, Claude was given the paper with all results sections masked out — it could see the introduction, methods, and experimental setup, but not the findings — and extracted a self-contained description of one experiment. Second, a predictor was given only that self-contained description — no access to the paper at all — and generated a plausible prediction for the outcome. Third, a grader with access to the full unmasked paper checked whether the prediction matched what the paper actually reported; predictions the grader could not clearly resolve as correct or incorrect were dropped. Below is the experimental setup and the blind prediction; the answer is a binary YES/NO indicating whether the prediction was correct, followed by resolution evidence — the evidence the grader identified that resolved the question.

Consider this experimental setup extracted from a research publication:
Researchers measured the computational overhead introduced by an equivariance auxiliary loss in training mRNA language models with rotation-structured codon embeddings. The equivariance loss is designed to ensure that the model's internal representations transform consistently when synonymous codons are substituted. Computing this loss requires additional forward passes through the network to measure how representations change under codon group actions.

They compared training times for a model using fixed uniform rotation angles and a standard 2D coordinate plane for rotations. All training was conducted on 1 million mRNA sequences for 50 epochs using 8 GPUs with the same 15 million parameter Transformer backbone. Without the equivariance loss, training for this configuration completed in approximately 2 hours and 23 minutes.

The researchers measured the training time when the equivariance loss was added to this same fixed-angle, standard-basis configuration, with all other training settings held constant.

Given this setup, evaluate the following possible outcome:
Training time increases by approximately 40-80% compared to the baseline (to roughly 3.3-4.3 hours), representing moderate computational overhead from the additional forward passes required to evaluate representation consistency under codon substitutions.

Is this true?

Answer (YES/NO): YES